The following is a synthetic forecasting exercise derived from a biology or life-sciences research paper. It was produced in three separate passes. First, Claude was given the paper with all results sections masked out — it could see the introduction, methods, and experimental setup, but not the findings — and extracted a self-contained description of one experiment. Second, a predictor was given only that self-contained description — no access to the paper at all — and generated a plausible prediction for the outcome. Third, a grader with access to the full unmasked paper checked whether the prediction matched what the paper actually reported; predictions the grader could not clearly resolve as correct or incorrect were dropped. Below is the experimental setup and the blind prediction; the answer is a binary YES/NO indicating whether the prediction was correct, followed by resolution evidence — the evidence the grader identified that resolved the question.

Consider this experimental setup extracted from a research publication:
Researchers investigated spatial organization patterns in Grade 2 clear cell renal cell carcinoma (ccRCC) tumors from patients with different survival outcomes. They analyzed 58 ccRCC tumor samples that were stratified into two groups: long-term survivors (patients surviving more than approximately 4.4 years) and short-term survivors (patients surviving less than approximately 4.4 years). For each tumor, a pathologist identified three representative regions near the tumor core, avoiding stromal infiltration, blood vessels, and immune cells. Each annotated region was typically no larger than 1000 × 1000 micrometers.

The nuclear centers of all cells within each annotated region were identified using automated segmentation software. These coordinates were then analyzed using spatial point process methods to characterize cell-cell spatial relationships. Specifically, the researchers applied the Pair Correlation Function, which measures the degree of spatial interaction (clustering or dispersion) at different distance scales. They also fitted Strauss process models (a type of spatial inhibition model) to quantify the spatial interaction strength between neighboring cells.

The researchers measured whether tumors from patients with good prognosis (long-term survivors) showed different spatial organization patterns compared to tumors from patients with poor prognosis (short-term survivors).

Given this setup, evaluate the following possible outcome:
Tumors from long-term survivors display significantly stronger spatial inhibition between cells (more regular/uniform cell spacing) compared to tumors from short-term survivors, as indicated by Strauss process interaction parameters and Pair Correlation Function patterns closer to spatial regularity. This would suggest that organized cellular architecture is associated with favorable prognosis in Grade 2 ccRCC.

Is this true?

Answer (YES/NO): NO